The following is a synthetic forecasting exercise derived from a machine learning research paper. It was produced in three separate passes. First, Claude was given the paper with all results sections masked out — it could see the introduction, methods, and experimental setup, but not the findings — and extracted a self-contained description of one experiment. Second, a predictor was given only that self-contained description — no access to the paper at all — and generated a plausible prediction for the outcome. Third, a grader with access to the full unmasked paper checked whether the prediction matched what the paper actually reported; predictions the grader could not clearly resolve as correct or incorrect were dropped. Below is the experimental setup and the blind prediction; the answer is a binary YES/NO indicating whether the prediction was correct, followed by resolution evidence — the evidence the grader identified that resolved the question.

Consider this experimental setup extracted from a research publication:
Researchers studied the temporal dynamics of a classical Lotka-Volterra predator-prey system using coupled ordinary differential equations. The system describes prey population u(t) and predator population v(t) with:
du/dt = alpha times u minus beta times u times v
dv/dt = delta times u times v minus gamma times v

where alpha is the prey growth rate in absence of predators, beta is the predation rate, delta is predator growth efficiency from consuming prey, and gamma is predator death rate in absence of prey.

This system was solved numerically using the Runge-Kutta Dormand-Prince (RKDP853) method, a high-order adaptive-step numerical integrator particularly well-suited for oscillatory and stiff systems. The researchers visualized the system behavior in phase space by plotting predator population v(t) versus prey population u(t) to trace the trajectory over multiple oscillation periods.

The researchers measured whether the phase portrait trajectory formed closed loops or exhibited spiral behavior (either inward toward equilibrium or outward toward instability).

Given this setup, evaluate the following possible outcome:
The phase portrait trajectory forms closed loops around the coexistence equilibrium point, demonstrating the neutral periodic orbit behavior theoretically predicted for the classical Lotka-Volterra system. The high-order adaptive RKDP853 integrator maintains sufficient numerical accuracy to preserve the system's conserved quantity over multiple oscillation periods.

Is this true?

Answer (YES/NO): YES